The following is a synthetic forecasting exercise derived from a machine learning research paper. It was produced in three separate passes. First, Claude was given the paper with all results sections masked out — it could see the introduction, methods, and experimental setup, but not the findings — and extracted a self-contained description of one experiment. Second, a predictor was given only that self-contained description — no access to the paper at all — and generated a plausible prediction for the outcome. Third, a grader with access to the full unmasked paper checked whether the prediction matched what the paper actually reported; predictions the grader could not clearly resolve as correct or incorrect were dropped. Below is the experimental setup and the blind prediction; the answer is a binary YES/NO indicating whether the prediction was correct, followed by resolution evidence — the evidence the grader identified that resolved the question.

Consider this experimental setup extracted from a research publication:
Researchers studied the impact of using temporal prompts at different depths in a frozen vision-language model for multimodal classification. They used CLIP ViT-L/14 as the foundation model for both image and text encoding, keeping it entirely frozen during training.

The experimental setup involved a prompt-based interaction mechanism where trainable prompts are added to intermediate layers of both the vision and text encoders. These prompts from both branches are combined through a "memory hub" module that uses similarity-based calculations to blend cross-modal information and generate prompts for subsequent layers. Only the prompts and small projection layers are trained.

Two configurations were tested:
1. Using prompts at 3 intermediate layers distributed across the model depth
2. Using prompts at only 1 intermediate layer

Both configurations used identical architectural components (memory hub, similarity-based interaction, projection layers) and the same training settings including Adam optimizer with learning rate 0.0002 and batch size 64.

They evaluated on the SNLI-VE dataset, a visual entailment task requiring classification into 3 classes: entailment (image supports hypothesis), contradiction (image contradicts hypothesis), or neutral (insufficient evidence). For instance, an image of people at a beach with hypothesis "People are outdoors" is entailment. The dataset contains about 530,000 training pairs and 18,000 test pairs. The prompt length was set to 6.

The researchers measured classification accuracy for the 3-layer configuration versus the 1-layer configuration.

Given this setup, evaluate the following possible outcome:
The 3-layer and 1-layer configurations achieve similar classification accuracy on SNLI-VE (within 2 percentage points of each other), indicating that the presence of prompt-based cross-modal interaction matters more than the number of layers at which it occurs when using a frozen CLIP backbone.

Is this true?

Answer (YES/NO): YES